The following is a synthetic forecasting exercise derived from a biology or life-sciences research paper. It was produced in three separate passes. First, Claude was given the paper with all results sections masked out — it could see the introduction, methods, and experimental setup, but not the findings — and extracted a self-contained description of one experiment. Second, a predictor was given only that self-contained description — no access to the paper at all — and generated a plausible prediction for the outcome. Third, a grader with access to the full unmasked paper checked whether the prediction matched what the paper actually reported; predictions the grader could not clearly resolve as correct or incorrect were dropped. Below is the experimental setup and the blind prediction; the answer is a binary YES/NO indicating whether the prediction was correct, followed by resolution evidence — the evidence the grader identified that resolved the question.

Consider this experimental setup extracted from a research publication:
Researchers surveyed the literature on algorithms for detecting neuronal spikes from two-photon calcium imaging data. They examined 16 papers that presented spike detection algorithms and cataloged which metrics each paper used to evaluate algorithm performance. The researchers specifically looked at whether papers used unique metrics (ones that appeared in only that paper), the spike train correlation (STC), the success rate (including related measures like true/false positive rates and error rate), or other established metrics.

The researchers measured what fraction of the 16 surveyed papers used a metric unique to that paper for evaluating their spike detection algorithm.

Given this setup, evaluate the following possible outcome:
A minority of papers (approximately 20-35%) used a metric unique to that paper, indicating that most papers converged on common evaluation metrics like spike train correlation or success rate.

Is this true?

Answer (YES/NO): NO